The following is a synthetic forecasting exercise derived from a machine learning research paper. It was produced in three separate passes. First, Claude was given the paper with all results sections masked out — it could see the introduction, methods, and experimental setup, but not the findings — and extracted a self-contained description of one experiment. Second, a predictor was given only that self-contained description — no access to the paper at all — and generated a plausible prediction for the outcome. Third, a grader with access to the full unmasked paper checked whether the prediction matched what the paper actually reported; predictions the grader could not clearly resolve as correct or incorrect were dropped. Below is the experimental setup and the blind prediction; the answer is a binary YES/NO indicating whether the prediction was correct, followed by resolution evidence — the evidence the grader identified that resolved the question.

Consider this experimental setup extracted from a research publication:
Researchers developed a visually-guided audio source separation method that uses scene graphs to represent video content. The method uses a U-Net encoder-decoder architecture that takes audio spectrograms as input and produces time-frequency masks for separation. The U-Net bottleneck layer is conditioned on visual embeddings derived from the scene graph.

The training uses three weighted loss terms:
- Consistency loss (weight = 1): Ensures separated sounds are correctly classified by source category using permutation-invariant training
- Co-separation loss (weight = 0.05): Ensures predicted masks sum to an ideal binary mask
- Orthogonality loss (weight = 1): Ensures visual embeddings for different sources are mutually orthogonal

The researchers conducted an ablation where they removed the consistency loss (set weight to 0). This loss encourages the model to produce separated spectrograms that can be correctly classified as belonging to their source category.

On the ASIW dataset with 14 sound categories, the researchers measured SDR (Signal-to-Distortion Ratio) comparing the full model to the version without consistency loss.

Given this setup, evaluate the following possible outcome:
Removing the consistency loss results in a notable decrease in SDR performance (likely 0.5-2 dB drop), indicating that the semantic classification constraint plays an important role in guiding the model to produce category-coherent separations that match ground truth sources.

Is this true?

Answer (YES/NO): NO